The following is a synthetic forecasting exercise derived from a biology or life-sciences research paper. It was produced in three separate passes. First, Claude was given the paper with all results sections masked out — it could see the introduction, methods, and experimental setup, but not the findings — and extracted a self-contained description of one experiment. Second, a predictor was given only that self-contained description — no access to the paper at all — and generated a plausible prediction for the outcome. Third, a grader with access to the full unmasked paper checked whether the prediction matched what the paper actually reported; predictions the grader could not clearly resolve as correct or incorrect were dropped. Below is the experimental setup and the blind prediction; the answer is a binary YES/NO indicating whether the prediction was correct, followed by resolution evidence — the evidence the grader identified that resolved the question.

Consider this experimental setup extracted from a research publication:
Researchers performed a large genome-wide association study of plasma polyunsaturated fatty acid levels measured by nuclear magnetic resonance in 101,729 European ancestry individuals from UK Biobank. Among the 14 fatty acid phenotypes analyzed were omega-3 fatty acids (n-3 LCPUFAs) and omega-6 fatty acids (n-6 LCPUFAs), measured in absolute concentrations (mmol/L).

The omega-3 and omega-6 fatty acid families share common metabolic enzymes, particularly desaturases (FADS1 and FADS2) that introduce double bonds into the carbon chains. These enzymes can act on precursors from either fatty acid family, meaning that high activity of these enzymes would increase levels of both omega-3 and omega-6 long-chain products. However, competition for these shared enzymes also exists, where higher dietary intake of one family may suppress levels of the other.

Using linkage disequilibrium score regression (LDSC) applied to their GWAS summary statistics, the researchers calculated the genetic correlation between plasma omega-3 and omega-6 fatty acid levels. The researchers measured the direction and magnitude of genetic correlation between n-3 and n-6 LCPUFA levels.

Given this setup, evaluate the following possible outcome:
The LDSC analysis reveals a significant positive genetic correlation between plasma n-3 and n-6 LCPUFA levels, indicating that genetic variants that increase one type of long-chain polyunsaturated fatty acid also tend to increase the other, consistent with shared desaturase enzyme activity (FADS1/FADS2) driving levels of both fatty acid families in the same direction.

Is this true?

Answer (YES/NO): YES